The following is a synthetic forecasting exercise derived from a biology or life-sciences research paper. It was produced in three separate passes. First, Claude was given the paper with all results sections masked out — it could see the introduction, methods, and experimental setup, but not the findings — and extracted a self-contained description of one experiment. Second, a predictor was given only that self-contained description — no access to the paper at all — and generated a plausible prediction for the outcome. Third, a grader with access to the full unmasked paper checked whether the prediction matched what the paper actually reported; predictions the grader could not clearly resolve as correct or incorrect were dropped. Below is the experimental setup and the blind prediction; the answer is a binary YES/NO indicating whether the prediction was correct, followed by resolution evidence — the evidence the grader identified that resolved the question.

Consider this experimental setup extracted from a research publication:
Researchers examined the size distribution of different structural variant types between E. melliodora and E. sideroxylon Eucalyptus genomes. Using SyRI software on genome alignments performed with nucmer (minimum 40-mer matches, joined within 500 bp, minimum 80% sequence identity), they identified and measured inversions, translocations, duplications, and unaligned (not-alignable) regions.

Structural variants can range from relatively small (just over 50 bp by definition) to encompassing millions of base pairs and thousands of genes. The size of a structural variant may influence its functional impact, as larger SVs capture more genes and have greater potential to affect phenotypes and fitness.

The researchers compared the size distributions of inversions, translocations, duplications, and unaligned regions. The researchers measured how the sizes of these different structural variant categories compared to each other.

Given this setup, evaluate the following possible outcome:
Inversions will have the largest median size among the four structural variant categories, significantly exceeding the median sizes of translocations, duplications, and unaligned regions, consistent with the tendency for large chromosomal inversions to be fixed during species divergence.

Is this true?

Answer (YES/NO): YES